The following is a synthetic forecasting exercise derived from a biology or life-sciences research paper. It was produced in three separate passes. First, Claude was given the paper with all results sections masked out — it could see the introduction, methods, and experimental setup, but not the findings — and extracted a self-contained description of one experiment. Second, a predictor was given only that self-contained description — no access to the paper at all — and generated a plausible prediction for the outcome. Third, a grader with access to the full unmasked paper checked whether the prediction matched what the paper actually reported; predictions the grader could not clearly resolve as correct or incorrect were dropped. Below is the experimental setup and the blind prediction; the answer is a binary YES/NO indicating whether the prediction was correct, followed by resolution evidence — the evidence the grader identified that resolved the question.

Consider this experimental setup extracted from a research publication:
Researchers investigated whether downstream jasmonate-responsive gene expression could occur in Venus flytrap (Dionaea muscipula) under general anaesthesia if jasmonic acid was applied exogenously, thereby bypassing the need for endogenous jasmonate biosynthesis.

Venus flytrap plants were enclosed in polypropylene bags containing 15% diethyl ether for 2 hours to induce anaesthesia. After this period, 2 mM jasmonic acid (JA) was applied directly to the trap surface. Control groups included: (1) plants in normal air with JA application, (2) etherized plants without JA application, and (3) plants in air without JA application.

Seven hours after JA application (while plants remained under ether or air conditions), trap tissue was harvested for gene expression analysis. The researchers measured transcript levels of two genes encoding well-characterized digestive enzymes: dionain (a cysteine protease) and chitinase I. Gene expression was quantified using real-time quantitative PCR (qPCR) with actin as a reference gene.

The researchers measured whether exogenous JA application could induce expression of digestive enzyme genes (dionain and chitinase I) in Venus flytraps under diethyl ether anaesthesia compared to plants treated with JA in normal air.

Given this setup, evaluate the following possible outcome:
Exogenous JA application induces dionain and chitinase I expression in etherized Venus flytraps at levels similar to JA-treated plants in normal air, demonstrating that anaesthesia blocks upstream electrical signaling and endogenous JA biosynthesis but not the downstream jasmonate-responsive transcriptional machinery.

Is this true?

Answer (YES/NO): NO